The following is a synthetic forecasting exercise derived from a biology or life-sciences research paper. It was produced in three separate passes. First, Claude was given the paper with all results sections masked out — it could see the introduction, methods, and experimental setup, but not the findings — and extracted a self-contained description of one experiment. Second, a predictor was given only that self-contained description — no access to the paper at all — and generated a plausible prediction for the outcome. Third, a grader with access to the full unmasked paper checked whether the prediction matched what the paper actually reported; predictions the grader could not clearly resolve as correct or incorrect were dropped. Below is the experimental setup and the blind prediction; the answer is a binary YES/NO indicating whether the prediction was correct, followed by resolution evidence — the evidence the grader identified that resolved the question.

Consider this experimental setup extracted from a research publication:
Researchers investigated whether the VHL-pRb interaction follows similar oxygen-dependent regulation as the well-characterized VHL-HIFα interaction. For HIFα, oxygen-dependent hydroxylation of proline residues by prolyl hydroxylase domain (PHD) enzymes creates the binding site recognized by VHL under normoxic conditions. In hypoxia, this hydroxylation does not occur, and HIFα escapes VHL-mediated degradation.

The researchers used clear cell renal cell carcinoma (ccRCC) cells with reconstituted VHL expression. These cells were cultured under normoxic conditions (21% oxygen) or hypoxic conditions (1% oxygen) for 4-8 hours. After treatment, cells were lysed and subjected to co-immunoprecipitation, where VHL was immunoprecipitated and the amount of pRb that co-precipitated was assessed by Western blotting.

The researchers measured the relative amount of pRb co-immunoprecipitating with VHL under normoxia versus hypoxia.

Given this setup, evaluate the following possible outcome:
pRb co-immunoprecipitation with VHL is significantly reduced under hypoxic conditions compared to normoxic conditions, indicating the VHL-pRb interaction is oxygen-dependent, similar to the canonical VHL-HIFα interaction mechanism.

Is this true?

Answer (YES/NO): YES